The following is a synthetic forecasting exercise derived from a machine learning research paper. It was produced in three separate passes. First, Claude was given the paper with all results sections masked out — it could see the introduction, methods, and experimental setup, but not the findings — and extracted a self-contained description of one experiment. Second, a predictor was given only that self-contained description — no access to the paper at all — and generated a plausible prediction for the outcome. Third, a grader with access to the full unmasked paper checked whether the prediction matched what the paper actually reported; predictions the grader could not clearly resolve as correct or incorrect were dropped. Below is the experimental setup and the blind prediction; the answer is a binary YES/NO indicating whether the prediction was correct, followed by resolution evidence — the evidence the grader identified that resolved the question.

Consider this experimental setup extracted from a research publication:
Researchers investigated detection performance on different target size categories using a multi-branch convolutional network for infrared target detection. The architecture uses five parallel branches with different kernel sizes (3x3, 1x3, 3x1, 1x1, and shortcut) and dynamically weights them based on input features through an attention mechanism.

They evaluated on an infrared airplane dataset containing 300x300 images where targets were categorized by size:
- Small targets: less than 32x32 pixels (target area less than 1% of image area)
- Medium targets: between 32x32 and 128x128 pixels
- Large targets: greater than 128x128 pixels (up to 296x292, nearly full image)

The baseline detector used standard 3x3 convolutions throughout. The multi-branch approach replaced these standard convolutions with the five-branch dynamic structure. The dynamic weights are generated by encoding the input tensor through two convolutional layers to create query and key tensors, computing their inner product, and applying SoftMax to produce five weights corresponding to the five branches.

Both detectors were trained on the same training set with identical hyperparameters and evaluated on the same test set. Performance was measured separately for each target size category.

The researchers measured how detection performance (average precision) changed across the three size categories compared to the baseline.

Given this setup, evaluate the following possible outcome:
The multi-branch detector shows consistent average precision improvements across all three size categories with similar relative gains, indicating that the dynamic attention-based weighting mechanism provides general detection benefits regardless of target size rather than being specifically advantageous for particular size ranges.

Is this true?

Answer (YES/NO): NO